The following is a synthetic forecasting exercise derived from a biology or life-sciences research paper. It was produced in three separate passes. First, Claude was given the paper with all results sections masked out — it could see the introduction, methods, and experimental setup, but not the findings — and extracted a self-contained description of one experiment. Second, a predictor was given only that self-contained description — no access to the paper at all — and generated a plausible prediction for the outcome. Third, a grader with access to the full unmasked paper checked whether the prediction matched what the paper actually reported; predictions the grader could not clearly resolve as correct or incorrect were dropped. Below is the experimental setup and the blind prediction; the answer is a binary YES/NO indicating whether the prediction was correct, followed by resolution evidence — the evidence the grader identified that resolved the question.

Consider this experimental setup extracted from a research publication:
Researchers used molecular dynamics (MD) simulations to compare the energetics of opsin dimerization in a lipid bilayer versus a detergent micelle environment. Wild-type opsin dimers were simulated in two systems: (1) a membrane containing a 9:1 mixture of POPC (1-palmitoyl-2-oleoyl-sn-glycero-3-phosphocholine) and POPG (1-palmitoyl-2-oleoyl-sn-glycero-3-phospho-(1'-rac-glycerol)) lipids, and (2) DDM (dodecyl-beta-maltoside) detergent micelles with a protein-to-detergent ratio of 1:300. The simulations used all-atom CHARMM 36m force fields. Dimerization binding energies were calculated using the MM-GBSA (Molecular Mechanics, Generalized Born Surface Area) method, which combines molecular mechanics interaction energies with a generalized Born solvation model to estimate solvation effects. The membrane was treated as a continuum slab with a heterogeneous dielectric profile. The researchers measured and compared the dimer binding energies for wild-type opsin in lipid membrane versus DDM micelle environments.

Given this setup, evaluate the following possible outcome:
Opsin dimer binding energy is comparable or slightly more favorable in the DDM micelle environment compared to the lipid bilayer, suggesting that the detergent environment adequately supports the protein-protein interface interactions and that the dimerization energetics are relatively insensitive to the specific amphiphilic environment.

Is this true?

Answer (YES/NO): NO